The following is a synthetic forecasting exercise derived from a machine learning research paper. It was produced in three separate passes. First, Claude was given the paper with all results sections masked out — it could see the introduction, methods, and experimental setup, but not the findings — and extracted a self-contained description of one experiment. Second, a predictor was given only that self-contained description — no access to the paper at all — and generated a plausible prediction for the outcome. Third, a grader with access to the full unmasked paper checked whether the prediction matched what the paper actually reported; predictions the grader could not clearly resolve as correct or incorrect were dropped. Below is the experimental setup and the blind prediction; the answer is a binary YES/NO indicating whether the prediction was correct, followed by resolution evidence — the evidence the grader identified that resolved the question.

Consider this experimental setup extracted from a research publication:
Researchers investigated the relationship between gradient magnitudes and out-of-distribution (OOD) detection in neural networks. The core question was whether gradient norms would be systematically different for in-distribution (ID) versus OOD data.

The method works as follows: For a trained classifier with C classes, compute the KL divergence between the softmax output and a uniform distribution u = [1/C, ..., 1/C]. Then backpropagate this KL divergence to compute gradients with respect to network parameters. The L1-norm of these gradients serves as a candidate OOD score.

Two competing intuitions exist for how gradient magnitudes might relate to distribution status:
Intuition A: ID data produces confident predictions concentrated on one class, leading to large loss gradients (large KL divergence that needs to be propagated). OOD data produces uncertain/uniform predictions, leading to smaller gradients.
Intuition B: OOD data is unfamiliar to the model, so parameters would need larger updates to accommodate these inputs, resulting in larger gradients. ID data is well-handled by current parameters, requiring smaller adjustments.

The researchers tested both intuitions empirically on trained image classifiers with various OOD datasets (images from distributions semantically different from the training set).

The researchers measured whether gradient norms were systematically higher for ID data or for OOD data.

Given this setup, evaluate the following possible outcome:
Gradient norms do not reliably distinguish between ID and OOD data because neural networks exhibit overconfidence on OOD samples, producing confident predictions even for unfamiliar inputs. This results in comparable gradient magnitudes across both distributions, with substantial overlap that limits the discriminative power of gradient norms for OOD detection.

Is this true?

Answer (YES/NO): NO